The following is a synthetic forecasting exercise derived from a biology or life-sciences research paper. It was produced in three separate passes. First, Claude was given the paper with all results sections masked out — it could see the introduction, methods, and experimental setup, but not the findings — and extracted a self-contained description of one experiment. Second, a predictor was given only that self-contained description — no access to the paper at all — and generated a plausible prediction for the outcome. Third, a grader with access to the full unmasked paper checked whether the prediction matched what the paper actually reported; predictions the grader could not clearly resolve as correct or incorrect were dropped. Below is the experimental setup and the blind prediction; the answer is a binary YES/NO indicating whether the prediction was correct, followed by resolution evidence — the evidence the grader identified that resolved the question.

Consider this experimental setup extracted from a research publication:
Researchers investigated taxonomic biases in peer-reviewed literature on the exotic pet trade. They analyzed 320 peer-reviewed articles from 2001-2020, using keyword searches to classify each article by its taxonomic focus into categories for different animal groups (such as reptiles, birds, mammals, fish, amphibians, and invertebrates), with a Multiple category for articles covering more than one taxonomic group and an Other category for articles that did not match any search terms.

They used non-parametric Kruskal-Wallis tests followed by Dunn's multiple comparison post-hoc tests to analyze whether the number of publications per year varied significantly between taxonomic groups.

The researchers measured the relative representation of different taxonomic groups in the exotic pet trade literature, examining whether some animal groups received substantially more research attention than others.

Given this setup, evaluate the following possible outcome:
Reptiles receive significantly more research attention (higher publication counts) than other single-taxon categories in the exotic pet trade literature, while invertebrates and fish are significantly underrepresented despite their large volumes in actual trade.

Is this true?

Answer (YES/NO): NO